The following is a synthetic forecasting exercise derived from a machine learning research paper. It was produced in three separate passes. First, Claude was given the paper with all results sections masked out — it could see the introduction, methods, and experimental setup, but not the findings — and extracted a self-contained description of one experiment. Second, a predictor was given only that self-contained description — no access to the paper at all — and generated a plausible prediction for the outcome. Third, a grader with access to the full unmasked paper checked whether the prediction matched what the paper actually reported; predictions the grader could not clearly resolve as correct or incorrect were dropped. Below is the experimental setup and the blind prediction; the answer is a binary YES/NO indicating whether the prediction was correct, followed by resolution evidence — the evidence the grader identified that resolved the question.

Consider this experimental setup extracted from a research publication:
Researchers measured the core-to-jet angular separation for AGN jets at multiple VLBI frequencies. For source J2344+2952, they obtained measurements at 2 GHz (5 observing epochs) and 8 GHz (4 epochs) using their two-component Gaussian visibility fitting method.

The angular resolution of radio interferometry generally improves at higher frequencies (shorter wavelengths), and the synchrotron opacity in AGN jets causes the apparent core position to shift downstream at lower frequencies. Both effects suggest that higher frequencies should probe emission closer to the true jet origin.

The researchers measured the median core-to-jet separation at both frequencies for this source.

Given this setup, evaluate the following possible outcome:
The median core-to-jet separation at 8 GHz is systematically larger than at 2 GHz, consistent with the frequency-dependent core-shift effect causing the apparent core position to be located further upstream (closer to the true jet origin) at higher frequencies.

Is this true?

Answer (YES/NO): NO